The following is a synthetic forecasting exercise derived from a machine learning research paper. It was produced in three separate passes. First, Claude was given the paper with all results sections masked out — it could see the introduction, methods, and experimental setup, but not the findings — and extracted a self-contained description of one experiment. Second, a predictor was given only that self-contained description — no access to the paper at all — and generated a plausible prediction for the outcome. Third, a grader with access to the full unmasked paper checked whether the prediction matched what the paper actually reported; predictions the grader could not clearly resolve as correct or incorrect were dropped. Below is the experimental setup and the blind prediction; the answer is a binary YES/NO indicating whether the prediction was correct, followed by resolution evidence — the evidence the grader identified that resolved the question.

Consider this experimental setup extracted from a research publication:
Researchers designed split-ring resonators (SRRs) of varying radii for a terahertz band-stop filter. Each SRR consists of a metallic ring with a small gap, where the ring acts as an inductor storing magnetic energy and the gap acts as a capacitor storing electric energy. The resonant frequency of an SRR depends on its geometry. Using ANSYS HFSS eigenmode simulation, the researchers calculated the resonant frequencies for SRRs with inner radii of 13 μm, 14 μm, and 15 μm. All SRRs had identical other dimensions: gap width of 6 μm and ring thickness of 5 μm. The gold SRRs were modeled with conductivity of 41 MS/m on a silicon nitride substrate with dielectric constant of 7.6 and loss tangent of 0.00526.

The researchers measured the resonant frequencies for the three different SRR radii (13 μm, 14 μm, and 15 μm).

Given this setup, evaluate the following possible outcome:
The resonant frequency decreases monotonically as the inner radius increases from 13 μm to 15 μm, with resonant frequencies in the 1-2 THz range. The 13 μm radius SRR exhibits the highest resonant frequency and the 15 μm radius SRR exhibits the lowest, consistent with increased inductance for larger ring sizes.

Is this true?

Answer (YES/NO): YES